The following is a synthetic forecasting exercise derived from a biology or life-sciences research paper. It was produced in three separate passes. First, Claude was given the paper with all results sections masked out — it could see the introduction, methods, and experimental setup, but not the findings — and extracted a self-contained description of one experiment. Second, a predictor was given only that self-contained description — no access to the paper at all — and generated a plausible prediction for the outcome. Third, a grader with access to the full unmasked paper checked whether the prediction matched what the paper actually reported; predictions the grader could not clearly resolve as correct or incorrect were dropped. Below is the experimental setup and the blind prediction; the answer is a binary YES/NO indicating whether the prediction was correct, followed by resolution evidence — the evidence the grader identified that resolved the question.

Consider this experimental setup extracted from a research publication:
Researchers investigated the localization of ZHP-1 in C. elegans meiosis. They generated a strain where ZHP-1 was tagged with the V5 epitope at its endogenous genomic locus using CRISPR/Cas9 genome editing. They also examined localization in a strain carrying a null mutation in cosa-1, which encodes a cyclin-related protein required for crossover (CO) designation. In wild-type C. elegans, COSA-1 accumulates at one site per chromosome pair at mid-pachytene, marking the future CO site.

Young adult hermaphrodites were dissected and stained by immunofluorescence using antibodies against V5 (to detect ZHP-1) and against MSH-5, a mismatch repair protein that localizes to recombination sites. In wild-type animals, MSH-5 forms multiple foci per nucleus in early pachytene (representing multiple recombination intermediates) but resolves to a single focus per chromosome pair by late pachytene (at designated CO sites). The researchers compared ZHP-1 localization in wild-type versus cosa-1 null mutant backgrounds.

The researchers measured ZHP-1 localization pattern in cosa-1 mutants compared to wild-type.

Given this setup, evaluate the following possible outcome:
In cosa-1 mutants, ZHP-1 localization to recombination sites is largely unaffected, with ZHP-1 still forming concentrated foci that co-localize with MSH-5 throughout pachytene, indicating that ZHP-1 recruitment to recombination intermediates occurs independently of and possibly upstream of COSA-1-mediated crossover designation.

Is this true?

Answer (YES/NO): NO